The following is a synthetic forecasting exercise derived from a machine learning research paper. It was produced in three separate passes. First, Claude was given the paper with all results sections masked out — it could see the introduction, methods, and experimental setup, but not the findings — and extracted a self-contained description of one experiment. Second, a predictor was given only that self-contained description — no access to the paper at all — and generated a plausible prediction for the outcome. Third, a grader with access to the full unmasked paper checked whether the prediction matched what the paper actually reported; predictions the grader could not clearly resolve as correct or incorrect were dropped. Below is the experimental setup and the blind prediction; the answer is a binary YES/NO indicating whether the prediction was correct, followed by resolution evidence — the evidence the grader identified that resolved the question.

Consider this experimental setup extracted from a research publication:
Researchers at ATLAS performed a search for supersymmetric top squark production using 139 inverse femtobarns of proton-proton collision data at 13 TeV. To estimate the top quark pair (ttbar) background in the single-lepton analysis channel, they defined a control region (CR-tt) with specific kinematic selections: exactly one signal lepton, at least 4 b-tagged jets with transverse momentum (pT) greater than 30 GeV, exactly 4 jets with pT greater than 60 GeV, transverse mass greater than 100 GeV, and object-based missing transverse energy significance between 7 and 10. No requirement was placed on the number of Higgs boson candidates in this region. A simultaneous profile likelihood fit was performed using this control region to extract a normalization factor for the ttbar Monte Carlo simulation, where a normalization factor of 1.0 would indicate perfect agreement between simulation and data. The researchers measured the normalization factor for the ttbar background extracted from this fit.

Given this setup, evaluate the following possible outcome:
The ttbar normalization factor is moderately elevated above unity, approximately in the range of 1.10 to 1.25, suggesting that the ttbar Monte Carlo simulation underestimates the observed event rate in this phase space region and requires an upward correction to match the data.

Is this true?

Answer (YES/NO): NO